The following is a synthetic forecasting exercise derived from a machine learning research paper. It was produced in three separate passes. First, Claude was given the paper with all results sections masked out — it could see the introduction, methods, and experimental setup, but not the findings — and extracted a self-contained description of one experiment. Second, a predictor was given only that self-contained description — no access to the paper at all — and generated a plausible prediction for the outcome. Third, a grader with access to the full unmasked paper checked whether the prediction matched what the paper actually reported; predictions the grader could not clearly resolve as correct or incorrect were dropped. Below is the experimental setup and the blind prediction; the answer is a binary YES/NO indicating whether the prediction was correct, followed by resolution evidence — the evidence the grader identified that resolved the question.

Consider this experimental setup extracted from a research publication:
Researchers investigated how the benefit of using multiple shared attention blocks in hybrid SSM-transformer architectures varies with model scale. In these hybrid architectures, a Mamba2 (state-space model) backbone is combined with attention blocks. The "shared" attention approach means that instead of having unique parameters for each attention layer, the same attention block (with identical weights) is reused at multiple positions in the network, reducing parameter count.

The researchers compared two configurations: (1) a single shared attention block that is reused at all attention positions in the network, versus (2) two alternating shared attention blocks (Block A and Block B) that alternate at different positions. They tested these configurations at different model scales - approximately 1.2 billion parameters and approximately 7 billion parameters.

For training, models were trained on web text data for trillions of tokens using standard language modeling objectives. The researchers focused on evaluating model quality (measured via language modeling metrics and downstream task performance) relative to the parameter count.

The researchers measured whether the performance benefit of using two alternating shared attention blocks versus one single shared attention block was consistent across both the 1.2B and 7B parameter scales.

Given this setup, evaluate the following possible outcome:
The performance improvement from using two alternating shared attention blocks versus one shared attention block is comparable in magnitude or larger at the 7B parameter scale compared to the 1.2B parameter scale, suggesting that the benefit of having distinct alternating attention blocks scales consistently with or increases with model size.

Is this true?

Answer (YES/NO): YES